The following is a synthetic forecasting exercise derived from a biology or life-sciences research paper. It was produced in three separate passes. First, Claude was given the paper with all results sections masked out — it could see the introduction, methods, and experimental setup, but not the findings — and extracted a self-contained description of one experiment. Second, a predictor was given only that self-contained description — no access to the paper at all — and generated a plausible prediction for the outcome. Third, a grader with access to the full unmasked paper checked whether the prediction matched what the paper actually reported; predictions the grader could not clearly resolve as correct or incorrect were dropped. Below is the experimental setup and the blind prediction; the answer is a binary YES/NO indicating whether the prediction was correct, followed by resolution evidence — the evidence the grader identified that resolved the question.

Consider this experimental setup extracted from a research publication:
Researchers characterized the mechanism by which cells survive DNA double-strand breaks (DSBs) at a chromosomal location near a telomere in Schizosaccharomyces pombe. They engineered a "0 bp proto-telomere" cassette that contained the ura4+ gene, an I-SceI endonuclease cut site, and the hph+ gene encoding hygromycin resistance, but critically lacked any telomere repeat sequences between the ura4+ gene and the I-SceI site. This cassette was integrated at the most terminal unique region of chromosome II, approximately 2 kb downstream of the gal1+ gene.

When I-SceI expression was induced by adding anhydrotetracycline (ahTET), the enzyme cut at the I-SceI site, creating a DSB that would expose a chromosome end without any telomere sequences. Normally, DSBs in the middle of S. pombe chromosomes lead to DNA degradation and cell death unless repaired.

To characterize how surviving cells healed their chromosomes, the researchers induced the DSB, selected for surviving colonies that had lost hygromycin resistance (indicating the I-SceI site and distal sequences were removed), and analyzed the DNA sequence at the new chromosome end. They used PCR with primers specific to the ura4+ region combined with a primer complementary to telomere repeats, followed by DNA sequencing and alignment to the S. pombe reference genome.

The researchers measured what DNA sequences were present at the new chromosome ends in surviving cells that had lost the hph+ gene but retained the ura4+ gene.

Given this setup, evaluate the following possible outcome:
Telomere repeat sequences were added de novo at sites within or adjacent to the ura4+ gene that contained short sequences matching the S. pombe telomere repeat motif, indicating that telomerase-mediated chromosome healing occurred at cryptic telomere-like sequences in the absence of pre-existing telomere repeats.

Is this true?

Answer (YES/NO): NO